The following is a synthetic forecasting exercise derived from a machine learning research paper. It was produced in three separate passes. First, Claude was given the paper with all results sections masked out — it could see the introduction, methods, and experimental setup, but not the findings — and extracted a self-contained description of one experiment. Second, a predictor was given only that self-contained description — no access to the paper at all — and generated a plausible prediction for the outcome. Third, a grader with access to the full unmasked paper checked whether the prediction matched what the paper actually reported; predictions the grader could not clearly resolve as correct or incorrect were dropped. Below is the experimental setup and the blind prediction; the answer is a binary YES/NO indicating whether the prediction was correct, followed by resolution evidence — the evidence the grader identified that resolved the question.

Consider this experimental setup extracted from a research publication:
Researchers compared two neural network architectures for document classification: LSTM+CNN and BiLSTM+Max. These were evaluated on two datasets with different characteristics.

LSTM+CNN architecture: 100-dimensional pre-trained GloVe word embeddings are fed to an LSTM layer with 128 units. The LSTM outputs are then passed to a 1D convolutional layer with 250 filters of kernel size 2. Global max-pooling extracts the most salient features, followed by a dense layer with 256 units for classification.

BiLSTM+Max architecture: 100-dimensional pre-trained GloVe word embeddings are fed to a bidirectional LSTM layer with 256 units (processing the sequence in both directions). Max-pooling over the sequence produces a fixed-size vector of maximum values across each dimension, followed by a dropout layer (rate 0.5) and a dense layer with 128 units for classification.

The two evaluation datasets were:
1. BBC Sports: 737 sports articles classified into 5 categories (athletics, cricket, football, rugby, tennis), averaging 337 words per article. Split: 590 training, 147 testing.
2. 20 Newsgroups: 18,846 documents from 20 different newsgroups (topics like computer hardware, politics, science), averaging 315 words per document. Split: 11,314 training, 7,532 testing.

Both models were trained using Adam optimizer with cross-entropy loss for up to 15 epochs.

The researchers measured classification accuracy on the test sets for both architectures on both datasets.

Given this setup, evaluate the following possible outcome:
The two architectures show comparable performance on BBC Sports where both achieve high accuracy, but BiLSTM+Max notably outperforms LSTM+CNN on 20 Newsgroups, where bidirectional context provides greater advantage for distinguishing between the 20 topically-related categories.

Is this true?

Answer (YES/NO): YES